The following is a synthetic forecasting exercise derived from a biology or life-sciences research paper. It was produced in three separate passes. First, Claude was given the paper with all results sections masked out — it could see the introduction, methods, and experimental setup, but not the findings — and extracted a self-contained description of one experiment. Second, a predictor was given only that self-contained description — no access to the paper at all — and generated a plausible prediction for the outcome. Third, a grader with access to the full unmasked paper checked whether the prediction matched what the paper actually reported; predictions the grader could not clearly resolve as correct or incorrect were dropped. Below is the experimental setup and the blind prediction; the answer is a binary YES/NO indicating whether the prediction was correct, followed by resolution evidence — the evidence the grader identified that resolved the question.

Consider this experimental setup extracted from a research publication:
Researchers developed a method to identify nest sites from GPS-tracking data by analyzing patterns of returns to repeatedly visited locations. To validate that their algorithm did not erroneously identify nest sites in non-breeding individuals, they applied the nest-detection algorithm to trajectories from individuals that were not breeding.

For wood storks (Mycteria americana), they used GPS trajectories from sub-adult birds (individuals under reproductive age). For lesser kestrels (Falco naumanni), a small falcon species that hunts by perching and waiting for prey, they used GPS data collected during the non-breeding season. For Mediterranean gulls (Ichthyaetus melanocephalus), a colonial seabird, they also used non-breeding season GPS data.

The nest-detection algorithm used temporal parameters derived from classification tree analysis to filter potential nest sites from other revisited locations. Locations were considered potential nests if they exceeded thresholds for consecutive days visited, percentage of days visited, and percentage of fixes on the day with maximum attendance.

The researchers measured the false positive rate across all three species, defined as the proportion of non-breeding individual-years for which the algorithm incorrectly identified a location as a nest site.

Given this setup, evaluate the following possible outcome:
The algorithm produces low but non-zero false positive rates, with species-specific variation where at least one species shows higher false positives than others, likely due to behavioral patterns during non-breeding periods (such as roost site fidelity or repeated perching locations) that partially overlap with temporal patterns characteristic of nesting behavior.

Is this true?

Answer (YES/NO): NO